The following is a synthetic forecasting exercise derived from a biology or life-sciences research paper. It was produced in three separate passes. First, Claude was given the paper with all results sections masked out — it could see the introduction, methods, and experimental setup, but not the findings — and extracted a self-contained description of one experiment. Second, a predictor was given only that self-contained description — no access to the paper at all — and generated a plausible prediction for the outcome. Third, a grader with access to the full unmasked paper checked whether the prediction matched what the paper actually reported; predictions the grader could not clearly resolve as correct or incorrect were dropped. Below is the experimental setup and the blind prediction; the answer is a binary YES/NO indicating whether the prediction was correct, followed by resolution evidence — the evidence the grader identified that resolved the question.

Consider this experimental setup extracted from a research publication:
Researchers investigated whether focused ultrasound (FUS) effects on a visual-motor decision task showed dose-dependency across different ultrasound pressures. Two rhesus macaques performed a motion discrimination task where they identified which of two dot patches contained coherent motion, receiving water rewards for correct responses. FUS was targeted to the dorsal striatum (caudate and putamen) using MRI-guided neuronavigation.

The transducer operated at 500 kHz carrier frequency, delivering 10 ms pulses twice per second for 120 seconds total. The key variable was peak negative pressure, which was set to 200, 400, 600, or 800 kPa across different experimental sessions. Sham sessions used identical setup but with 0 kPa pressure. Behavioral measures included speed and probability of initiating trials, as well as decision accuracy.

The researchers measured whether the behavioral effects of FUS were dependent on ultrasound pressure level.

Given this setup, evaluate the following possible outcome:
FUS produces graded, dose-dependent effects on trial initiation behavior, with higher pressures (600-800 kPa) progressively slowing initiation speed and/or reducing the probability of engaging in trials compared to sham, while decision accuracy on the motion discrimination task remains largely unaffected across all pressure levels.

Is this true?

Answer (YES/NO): NO